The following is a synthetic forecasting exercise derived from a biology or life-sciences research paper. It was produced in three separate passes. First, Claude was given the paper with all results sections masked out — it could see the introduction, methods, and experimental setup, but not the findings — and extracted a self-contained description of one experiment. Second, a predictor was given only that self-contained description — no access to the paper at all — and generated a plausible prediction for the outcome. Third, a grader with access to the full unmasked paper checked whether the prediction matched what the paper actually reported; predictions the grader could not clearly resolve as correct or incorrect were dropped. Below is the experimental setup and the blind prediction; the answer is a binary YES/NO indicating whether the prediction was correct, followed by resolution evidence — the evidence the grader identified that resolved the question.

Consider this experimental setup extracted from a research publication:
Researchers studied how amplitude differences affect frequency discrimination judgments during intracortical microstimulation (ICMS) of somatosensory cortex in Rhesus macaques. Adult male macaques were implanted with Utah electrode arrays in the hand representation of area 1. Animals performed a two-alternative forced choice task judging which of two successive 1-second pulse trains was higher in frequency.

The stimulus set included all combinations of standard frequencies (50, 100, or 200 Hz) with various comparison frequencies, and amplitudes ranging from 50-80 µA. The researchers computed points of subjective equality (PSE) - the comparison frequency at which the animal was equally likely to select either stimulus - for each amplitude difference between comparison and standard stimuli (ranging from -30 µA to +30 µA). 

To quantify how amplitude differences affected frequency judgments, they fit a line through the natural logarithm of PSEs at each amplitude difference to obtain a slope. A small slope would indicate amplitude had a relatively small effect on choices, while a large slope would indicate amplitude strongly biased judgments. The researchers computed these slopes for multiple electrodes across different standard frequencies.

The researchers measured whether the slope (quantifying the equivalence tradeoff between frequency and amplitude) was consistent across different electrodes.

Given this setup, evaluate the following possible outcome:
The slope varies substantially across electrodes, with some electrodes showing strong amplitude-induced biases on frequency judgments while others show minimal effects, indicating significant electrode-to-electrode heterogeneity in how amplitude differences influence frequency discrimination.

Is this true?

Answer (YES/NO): YES